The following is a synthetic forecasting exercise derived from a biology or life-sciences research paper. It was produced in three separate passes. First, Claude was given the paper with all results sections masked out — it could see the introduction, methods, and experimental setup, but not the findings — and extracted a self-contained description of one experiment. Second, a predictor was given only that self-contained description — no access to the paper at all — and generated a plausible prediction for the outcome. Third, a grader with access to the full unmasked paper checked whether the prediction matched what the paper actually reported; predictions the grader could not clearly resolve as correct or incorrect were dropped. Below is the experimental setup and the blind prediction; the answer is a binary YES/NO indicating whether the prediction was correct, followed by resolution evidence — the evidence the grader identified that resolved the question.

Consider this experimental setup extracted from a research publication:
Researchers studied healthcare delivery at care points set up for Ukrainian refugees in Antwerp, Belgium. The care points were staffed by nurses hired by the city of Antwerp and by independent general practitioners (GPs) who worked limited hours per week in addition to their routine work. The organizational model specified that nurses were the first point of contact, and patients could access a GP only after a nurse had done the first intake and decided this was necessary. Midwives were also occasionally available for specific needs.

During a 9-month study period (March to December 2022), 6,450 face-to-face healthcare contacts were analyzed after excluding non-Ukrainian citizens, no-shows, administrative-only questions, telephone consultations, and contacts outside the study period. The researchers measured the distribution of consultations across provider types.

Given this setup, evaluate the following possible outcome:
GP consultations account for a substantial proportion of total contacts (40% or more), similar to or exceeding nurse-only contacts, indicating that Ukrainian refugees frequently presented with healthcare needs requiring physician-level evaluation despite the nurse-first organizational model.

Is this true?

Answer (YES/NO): NO